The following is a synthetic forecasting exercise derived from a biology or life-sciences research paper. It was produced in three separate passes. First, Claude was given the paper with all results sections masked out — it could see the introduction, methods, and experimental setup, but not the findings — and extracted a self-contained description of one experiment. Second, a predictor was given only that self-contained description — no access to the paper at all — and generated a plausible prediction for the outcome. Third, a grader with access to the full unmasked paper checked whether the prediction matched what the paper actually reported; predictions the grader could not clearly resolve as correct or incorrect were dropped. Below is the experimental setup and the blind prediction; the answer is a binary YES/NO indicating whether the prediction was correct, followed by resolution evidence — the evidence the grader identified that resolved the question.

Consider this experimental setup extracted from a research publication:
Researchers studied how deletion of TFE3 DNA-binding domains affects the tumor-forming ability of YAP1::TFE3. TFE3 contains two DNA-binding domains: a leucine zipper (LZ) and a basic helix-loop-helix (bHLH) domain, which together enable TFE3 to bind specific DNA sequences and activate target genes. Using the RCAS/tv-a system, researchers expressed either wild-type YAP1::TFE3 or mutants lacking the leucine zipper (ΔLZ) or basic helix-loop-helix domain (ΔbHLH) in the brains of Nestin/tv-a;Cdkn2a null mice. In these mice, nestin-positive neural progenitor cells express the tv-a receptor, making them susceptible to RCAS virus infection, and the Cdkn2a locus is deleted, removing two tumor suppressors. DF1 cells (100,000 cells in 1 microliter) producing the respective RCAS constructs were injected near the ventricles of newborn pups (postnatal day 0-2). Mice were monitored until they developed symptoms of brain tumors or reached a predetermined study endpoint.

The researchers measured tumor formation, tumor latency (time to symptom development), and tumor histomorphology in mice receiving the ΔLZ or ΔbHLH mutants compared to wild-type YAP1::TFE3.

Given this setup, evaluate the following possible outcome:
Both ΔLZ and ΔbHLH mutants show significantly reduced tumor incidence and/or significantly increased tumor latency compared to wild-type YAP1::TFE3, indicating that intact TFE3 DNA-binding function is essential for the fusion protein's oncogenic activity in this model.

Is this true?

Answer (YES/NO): NO